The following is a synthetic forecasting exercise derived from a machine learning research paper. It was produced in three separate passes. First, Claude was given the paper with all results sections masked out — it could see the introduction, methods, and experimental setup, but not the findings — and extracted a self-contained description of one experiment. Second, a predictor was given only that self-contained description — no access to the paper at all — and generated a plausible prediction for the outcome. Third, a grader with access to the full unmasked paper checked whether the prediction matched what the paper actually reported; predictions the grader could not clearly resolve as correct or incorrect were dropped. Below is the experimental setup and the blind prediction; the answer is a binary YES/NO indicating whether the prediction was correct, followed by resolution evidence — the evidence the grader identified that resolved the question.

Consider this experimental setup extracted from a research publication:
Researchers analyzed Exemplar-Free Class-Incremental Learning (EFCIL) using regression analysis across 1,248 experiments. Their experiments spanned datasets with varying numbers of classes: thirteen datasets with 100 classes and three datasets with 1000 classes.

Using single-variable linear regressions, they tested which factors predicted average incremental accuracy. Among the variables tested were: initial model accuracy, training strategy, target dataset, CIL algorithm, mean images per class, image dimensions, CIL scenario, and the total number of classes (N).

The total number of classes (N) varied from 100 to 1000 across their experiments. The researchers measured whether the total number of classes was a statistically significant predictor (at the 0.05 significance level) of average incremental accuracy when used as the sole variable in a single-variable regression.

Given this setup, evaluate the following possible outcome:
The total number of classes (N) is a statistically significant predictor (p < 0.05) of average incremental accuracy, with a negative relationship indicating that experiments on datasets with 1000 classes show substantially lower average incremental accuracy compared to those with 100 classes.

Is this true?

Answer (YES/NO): NO